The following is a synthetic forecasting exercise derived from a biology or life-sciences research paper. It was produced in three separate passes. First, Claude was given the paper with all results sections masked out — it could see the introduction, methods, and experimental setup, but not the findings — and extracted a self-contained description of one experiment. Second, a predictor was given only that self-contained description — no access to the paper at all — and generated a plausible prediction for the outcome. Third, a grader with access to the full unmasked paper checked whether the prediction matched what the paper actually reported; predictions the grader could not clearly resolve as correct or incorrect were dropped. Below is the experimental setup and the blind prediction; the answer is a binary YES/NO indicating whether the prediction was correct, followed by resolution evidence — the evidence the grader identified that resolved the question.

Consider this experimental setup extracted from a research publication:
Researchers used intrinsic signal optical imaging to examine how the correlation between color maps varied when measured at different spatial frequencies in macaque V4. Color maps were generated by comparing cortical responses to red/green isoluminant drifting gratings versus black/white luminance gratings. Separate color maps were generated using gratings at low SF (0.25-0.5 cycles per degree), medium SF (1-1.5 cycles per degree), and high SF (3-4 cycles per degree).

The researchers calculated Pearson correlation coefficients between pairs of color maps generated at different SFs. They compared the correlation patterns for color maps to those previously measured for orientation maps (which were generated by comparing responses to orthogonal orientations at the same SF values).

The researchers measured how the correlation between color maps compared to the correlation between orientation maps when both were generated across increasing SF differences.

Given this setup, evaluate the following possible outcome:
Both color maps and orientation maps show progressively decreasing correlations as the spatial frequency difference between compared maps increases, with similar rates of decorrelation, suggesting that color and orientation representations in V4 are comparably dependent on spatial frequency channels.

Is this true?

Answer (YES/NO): NO